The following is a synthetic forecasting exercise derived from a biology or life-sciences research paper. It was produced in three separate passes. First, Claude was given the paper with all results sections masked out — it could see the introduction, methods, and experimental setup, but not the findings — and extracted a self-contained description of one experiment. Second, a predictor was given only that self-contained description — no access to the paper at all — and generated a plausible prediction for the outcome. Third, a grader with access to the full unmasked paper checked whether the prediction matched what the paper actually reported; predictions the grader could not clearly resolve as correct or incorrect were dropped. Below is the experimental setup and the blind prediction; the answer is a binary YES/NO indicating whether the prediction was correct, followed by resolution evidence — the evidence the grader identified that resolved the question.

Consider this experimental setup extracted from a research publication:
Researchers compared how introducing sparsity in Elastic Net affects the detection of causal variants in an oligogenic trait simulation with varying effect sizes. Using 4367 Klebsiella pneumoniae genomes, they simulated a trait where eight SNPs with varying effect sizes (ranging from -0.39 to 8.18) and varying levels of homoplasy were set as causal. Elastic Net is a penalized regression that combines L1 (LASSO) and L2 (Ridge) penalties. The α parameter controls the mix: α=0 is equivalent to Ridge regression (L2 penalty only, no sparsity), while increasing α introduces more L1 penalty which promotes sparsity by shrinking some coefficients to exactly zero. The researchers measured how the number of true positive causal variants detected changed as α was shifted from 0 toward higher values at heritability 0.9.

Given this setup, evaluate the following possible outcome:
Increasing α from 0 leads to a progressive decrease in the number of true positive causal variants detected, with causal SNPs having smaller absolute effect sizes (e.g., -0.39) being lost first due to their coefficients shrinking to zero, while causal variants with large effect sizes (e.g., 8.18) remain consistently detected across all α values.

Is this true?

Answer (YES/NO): NO